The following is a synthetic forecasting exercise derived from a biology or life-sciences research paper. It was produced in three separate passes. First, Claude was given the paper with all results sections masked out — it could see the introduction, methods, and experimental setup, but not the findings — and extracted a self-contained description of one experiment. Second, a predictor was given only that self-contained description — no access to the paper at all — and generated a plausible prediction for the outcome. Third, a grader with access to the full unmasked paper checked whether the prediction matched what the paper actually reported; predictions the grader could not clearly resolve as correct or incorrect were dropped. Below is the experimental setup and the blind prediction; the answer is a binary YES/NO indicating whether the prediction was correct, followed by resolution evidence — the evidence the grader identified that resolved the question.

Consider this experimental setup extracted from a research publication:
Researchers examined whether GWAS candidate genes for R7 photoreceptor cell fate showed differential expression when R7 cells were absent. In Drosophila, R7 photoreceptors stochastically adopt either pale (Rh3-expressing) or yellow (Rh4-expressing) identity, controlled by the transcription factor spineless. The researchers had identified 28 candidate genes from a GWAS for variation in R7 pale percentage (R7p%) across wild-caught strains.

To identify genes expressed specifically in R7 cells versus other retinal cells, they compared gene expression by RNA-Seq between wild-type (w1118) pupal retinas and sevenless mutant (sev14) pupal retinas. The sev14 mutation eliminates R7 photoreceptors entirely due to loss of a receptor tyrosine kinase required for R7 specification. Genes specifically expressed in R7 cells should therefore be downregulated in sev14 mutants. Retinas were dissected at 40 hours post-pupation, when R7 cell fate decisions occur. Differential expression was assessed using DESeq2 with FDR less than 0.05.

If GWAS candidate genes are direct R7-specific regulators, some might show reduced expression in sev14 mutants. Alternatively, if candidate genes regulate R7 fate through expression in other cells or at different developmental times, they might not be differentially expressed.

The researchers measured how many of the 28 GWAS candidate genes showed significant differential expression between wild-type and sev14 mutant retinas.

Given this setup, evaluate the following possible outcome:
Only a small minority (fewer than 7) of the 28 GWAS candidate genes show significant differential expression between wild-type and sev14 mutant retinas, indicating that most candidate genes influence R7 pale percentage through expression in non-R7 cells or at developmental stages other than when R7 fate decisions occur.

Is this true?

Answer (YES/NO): YES